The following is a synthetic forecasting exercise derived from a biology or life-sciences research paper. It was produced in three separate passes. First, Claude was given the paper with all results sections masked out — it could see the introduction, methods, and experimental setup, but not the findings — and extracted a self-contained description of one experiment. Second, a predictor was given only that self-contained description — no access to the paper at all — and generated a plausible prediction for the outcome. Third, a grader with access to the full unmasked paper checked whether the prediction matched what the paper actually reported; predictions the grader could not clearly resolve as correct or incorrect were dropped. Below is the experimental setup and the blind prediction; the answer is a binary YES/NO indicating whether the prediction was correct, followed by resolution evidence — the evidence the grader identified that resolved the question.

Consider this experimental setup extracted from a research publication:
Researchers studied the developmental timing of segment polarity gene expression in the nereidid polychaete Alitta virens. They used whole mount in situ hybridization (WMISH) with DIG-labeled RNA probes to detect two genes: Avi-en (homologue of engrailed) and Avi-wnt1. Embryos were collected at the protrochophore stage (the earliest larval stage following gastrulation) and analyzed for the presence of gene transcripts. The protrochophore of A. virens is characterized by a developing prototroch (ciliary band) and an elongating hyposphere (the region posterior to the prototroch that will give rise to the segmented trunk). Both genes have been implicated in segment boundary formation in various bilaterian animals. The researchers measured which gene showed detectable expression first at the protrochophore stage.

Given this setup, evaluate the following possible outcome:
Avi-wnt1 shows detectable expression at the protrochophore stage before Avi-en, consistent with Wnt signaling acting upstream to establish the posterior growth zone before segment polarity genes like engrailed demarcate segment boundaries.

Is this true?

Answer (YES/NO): NO